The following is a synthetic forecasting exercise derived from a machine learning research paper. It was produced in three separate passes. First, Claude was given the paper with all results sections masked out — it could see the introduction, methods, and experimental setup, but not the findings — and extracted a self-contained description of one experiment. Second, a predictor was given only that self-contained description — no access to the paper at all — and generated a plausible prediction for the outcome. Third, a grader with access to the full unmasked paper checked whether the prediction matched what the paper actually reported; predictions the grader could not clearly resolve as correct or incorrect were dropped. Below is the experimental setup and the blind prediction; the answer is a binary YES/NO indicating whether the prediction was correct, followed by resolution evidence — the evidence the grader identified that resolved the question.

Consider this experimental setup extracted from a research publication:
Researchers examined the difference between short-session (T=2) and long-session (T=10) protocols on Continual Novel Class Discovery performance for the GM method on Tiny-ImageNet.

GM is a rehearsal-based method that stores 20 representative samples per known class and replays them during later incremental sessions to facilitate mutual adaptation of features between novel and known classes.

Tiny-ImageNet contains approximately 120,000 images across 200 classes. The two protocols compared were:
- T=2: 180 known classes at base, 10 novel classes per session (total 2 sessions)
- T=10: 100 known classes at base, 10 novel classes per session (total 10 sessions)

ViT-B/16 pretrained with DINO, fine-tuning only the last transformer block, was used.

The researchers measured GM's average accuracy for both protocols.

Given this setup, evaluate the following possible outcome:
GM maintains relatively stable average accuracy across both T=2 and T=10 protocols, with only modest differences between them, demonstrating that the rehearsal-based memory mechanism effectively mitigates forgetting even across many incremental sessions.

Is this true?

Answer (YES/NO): NO